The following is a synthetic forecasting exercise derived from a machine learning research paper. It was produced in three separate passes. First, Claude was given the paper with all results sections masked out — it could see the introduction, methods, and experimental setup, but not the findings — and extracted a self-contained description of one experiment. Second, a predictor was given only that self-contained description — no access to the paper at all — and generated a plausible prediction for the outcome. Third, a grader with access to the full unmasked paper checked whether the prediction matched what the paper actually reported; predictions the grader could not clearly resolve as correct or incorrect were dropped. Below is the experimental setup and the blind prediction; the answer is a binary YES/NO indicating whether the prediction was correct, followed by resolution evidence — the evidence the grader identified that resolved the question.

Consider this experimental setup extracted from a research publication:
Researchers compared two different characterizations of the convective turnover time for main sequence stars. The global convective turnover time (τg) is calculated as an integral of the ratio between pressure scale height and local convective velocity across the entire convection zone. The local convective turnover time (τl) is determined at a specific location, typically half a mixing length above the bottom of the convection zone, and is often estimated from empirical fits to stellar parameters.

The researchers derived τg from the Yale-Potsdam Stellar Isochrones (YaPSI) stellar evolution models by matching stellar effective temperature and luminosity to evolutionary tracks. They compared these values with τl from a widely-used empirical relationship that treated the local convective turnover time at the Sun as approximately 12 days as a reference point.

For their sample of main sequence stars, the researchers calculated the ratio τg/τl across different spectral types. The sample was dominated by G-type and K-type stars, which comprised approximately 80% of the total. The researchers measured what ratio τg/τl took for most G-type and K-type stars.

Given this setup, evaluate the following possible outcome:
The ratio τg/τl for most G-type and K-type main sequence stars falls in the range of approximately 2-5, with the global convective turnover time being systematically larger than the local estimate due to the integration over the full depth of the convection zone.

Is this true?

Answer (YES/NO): YES